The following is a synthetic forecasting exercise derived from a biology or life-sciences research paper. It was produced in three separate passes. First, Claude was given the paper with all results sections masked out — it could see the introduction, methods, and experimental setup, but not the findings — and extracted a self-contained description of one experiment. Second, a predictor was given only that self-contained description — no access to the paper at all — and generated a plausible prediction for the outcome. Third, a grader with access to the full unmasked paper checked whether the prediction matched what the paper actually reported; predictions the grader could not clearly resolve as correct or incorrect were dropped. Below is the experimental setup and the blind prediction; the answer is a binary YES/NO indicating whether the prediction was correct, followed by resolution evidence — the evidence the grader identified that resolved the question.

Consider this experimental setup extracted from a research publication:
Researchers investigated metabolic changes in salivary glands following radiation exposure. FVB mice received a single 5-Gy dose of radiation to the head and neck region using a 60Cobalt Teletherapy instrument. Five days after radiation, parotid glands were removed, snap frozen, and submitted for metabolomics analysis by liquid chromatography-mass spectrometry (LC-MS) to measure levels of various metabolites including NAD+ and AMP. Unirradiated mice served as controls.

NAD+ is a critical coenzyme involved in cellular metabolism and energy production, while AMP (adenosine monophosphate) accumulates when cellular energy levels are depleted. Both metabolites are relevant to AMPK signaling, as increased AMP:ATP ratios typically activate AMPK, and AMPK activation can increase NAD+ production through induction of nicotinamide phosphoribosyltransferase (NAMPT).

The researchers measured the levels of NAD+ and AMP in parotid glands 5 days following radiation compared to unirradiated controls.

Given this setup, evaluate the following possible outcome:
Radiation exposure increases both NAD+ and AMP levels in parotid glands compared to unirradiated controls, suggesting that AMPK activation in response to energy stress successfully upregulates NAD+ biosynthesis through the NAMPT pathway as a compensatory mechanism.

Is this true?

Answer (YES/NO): NO